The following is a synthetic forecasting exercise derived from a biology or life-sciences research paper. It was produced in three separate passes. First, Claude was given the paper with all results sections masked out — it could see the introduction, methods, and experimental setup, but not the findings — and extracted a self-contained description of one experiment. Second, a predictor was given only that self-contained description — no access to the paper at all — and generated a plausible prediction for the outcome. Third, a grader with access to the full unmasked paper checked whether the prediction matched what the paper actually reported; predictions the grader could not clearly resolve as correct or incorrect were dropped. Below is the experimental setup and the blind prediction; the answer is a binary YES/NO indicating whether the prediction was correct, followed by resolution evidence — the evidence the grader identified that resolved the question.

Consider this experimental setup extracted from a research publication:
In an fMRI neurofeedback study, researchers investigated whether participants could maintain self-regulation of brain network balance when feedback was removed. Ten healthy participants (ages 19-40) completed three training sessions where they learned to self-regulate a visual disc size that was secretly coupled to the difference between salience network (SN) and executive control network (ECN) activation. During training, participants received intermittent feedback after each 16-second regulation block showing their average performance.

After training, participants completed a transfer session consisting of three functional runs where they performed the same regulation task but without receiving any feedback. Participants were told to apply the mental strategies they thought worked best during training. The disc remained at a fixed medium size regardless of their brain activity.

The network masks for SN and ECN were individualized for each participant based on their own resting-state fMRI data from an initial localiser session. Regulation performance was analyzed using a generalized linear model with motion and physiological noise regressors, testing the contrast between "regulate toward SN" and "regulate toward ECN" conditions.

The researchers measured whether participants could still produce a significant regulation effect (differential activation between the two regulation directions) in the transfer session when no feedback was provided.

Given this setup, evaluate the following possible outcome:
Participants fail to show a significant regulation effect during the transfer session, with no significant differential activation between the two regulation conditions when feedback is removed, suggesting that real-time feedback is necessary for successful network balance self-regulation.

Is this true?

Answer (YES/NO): NO